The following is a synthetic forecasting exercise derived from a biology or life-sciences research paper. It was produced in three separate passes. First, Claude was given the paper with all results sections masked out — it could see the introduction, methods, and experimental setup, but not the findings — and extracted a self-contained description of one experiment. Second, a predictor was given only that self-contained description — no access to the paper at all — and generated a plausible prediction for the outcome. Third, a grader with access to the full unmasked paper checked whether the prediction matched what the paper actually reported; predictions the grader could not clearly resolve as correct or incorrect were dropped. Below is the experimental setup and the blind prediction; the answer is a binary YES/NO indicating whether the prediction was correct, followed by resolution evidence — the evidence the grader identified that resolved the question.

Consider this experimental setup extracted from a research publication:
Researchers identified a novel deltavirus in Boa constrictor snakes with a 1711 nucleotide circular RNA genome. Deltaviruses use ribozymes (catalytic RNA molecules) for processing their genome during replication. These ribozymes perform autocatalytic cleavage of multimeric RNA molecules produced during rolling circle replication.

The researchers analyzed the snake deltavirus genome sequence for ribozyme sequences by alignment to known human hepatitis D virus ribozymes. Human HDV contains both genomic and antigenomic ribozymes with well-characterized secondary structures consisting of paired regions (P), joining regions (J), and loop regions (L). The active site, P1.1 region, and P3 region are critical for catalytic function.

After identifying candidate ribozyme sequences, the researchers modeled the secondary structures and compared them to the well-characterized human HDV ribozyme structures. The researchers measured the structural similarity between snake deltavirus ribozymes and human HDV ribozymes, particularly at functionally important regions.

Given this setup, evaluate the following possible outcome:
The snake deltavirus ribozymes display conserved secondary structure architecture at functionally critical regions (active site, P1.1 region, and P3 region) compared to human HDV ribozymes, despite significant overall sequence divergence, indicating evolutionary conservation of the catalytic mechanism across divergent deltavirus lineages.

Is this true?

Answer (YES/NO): YES